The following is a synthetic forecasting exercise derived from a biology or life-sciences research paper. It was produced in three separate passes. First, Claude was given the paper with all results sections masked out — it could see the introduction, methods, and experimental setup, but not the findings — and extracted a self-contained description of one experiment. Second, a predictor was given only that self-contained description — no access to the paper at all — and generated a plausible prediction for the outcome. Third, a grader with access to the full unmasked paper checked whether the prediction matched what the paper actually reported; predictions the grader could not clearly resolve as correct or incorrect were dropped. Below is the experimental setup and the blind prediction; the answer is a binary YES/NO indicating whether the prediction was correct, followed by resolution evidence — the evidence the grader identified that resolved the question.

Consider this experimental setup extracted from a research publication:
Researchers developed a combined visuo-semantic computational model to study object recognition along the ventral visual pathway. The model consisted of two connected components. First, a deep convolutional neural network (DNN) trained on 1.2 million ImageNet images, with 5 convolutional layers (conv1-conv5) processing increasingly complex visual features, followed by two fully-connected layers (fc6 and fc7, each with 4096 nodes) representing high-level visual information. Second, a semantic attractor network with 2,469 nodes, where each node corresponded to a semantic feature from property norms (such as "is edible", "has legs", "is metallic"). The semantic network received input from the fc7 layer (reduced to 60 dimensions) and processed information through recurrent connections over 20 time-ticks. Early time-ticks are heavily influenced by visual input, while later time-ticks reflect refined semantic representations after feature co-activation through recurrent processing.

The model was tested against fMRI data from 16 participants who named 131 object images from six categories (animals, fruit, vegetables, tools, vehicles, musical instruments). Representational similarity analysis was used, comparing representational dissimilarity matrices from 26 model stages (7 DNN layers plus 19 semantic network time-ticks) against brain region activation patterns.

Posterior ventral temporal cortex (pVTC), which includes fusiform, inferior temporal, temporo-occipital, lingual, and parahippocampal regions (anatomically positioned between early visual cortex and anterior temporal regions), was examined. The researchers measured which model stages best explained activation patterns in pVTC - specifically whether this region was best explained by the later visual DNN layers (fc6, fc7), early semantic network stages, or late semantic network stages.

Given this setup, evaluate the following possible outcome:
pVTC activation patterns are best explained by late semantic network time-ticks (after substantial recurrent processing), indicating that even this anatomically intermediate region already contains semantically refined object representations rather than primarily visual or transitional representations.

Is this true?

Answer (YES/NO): NO